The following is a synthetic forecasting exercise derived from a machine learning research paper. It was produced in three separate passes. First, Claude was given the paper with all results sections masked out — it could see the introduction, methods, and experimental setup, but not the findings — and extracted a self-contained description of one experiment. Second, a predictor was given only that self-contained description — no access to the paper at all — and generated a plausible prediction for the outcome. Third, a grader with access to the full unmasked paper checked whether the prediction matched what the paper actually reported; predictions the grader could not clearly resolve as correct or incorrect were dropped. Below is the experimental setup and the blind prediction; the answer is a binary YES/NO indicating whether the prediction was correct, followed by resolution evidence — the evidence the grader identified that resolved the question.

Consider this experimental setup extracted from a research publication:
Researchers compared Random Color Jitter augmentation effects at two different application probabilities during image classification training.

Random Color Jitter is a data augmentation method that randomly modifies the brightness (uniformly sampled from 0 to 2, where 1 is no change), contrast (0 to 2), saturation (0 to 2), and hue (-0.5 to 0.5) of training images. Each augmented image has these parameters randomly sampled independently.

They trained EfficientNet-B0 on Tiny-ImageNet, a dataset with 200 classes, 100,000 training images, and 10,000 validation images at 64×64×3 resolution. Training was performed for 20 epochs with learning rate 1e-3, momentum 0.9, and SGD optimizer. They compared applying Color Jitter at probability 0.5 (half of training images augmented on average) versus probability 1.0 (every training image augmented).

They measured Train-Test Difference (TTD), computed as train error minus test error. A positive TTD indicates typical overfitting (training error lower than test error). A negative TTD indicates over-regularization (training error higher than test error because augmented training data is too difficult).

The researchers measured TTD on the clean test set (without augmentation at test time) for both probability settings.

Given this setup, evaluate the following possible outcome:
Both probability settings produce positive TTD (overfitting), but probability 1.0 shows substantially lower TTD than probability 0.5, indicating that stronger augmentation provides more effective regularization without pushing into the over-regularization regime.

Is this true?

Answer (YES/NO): NO